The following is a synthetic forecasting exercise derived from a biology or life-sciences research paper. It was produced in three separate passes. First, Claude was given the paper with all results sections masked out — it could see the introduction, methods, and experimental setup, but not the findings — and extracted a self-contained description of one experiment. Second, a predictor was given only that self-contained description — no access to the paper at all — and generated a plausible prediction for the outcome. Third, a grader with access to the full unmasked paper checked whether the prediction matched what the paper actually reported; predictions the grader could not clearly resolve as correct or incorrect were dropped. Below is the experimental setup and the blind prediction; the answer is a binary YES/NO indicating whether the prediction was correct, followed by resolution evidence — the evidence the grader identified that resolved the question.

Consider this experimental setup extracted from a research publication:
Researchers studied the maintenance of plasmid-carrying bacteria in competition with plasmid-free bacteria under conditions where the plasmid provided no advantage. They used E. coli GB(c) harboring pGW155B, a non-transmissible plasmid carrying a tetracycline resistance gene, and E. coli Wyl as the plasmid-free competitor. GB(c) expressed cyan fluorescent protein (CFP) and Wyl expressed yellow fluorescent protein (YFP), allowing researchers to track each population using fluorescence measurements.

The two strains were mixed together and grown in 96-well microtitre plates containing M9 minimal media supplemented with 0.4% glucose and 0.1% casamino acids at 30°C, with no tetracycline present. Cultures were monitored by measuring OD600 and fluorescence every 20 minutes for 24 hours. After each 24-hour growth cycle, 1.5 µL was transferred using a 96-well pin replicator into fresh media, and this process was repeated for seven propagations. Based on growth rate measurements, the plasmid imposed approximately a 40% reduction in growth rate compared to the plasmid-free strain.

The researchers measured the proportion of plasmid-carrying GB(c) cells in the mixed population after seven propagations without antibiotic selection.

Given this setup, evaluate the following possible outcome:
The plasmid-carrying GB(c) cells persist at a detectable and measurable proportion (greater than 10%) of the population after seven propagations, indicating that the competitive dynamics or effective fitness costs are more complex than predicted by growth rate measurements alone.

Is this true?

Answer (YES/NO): YES